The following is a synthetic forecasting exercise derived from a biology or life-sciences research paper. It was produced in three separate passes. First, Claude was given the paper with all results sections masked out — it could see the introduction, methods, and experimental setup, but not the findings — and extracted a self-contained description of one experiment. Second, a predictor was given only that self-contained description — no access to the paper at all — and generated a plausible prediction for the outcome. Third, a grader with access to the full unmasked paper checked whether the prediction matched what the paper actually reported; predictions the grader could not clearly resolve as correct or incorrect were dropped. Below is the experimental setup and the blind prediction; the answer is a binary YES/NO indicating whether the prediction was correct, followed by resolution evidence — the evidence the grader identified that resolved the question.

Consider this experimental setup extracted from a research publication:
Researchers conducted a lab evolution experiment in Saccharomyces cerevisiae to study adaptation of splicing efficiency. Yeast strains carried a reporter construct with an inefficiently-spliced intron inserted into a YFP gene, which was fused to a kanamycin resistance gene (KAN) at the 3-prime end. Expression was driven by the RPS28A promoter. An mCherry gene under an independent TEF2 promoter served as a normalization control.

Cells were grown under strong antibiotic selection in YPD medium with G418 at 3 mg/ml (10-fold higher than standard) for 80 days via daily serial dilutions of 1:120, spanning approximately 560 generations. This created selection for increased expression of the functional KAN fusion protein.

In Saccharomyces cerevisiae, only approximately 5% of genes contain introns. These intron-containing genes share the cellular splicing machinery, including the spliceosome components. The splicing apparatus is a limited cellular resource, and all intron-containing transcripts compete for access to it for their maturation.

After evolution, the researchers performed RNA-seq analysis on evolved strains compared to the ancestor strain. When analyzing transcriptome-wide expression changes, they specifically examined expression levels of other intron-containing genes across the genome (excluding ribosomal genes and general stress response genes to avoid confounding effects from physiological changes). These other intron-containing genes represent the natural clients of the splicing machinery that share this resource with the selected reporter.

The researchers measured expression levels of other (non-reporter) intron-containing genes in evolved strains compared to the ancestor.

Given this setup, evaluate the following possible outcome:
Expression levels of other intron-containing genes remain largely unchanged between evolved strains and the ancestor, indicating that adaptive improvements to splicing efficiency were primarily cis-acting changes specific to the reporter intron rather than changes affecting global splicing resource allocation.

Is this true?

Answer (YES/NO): NO